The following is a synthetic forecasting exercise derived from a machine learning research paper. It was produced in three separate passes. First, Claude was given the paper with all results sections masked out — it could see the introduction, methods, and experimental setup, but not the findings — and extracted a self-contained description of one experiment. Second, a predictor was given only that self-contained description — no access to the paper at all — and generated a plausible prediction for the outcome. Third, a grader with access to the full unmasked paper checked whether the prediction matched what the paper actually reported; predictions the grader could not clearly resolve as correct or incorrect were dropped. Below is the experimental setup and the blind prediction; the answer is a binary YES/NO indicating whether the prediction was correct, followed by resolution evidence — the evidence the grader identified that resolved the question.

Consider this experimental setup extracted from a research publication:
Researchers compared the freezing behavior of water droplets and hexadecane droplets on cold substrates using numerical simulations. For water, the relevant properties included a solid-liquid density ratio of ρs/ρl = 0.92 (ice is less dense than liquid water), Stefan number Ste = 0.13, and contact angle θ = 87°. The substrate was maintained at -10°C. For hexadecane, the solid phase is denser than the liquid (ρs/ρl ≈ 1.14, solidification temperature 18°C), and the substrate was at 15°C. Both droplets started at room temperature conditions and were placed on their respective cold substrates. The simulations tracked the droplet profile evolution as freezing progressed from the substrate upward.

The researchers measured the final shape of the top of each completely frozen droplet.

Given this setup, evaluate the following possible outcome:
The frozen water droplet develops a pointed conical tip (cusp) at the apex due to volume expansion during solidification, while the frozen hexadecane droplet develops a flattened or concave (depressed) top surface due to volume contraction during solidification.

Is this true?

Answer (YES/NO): NO